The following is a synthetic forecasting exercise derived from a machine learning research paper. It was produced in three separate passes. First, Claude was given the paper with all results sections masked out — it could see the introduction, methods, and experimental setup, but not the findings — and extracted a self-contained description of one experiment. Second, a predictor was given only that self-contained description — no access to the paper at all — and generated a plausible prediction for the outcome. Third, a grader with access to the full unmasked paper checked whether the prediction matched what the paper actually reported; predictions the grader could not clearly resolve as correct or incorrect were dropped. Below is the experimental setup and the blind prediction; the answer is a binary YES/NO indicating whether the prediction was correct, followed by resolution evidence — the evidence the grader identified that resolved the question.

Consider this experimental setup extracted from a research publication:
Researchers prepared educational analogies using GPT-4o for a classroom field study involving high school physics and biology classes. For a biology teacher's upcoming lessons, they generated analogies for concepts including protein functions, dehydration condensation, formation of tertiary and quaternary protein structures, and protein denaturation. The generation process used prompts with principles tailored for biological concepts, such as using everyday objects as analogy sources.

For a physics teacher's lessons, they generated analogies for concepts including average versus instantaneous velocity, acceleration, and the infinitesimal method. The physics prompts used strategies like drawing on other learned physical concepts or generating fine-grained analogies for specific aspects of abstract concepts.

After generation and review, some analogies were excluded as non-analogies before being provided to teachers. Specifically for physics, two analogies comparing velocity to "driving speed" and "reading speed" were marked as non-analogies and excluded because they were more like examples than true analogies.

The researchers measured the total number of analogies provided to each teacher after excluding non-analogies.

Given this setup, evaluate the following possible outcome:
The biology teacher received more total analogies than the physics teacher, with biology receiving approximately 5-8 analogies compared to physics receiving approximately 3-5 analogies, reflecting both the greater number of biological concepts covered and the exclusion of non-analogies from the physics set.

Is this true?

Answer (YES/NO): NO